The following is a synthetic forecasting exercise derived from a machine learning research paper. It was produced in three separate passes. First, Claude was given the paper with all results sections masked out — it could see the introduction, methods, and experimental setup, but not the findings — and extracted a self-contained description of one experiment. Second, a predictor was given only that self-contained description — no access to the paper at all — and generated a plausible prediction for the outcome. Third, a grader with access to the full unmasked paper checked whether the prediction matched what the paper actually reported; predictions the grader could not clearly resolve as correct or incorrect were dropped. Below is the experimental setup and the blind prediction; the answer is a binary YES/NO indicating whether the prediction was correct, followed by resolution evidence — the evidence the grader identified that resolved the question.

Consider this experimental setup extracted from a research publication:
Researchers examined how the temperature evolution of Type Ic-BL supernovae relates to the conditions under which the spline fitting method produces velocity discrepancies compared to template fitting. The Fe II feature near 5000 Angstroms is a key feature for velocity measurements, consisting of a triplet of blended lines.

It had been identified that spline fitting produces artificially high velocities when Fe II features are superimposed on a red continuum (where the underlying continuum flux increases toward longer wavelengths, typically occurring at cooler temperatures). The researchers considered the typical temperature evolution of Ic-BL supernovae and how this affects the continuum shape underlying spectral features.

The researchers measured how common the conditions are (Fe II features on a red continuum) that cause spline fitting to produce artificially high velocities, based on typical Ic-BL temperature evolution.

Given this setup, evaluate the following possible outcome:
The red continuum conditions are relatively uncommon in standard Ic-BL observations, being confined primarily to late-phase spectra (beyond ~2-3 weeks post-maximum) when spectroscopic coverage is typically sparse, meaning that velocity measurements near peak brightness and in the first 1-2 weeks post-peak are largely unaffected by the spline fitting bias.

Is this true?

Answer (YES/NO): NO